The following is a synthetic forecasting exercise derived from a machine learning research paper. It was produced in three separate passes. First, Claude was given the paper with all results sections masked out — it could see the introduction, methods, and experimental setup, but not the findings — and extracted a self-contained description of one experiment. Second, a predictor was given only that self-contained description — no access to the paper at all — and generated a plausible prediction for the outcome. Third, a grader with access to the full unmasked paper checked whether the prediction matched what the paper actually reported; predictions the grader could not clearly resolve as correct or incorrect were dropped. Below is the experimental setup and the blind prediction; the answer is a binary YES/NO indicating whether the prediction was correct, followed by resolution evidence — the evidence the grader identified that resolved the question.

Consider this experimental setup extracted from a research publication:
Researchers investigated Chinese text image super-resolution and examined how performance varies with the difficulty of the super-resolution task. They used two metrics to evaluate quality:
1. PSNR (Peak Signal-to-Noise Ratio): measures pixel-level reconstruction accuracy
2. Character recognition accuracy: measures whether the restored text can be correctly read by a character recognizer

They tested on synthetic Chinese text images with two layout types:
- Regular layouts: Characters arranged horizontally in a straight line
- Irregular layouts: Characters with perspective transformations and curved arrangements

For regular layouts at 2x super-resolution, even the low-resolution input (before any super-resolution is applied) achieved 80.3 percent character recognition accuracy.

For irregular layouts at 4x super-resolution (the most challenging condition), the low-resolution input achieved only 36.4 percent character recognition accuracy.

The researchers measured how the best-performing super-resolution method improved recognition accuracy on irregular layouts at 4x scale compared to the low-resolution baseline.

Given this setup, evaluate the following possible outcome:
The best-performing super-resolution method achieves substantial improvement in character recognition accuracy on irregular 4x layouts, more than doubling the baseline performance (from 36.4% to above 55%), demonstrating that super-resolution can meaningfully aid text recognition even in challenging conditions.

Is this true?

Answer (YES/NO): NO